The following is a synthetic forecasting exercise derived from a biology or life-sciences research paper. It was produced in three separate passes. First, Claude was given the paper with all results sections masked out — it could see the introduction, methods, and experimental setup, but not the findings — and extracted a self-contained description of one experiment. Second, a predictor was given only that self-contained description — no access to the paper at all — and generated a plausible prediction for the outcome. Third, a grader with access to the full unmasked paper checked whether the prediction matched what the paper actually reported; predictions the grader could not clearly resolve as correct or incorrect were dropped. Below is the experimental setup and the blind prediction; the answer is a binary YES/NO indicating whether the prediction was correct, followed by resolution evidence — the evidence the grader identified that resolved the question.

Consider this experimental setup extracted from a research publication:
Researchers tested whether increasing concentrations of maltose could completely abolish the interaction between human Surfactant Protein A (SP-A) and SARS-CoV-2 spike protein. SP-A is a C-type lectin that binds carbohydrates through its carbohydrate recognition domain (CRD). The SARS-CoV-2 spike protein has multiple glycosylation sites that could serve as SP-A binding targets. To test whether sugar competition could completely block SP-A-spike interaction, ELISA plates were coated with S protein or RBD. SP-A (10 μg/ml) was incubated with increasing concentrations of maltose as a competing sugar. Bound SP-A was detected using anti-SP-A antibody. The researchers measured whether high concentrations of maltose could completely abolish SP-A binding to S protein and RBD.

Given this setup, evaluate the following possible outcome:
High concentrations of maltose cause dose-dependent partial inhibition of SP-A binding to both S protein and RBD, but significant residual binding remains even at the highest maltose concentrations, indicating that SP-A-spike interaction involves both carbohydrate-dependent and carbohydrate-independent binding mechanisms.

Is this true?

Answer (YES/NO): YES